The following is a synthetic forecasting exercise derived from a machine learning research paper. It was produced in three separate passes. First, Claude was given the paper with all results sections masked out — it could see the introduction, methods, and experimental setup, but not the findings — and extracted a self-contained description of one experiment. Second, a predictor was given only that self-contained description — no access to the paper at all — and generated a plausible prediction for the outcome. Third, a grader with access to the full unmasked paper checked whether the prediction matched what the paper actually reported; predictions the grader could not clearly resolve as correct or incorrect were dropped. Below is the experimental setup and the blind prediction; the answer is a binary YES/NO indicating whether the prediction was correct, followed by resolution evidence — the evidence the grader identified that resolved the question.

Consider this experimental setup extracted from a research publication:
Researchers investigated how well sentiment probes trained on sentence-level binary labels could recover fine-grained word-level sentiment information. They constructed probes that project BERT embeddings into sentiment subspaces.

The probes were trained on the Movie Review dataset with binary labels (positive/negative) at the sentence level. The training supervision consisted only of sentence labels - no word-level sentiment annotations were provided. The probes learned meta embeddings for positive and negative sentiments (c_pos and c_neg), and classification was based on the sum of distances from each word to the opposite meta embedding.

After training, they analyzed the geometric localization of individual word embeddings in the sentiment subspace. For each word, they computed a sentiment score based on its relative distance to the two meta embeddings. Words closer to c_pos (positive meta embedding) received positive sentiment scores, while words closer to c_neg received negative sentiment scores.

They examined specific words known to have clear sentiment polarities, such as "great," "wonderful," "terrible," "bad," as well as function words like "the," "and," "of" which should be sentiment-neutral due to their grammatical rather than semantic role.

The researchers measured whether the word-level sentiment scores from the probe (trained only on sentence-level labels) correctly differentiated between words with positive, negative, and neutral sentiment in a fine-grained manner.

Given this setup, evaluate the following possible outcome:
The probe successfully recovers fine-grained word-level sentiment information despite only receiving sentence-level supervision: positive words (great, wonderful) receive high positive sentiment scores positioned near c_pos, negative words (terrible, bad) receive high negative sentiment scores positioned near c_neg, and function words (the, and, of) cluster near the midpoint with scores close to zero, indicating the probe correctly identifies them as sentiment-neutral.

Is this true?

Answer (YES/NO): YES